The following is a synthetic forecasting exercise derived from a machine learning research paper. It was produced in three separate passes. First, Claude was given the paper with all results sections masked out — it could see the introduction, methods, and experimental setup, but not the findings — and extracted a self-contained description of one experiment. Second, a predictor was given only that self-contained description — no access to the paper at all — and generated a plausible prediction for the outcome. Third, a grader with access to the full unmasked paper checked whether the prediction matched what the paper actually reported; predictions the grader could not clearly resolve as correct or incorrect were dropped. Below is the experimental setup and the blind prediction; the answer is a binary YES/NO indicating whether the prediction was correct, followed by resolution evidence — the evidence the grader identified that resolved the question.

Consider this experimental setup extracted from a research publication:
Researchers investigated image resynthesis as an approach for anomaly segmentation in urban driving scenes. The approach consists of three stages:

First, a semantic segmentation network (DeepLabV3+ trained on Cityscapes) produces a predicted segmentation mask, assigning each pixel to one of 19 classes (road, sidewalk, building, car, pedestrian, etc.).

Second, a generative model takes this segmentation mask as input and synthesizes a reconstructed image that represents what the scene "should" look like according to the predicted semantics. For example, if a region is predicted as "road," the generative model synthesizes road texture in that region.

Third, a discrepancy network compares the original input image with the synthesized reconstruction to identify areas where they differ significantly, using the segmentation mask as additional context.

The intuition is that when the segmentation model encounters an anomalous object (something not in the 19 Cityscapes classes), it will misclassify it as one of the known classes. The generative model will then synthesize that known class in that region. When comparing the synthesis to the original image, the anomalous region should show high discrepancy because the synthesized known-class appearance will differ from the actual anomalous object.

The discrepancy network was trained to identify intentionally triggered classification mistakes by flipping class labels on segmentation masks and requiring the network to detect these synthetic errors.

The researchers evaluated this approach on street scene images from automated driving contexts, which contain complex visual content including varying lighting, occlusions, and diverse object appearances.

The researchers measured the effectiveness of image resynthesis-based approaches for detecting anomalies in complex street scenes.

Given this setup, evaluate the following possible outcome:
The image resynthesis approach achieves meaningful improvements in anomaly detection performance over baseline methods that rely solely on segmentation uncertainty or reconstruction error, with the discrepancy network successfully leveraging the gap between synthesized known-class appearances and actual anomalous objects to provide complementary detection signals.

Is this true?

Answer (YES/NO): YES